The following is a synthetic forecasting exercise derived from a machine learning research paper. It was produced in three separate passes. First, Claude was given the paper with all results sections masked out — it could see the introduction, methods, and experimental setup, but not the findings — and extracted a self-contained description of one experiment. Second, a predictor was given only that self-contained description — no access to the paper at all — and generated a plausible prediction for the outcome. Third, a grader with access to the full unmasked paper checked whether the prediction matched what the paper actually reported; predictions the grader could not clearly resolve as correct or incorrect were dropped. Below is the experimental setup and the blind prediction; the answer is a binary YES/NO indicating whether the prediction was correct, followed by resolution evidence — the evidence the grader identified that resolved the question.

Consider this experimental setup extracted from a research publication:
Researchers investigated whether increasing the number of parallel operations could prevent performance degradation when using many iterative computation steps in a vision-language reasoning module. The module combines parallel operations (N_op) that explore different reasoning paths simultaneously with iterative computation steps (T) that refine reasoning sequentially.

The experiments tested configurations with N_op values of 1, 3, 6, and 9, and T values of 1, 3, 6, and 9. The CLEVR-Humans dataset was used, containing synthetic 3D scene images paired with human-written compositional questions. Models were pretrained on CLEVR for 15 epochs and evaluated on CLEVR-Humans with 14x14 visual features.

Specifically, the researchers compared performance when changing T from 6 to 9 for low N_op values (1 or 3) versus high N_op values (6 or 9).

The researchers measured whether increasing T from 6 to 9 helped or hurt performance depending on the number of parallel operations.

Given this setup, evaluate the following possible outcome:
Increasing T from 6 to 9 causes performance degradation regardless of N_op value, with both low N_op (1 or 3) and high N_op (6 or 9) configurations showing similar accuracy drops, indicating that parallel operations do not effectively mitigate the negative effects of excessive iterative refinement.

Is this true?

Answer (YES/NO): NO